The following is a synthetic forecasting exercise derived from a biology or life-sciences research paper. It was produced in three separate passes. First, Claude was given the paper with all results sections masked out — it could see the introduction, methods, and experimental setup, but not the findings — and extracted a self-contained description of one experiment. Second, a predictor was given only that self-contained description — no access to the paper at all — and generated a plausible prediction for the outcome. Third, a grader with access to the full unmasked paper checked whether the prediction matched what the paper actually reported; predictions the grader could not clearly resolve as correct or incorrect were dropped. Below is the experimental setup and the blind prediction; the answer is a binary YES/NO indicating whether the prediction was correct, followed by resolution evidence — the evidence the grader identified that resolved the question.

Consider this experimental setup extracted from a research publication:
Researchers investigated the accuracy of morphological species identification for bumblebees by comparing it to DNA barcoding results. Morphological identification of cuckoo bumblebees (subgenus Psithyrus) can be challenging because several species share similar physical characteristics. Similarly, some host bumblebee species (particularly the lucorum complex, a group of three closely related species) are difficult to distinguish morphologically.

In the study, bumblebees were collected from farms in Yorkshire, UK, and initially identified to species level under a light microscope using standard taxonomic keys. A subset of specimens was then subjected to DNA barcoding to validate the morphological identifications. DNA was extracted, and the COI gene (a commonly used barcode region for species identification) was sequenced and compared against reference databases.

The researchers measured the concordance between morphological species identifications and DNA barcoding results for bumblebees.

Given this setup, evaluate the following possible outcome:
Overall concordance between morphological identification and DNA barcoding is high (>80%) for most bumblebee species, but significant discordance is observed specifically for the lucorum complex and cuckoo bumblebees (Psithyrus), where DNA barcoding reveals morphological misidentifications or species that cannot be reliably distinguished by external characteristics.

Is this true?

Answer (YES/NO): NO